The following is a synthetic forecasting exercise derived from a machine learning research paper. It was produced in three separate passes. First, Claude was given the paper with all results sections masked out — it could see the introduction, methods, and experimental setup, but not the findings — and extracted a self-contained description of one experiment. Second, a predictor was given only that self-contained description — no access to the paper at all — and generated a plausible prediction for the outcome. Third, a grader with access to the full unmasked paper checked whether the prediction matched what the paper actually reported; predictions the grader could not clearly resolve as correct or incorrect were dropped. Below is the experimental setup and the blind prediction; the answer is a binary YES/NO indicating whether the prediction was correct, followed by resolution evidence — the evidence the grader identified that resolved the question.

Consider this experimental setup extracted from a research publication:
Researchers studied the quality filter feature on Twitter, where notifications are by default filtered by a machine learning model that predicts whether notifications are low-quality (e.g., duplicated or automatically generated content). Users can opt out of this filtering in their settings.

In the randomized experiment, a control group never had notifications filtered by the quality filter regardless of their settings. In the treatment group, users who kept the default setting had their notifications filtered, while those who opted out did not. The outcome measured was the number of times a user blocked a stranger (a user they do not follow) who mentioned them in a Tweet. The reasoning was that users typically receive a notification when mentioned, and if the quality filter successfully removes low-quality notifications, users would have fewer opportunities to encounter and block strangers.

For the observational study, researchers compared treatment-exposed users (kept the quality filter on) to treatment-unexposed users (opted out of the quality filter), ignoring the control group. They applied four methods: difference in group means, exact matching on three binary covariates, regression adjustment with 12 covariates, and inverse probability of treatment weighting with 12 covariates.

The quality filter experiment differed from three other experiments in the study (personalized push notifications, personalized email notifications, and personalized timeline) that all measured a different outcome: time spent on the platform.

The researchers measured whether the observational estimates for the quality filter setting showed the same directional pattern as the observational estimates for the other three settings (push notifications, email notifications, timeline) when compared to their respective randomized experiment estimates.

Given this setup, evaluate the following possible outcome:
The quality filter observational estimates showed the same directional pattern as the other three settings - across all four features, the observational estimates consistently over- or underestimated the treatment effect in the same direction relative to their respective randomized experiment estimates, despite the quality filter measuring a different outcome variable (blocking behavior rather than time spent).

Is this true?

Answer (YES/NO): NO